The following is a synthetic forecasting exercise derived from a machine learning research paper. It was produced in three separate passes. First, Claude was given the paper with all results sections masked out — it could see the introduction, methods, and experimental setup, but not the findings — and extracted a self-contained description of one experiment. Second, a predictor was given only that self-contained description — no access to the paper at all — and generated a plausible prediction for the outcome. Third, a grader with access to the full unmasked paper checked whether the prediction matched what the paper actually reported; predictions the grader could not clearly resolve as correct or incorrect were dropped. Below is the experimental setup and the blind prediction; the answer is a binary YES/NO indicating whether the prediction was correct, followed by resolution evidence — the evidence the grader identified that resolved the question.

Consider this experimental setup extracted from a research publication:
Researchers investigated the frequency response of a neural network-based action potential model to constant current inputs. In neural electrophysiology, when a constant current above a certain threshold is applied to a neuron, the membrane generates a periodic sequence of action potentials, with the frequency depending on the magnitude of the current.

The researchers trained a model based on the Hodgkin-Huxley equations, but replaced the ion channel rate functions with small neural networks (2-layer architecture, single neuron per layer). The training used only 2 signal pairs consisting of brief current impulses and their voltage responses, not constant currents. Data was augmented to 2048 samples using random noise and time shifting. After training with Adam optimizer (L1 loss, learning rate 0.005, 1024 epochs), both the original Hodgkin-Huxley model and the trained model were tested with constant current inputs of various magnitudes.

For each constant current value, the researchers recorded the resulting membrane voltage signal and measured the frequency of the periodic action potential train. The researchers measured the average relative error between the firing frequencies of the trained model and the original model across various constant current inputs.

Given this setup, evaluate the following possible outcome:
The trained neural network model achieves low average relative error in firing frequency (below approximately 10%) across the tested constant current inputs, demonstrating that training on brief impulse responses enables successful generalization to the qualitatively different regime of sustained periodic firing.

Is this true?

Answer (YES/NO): NO